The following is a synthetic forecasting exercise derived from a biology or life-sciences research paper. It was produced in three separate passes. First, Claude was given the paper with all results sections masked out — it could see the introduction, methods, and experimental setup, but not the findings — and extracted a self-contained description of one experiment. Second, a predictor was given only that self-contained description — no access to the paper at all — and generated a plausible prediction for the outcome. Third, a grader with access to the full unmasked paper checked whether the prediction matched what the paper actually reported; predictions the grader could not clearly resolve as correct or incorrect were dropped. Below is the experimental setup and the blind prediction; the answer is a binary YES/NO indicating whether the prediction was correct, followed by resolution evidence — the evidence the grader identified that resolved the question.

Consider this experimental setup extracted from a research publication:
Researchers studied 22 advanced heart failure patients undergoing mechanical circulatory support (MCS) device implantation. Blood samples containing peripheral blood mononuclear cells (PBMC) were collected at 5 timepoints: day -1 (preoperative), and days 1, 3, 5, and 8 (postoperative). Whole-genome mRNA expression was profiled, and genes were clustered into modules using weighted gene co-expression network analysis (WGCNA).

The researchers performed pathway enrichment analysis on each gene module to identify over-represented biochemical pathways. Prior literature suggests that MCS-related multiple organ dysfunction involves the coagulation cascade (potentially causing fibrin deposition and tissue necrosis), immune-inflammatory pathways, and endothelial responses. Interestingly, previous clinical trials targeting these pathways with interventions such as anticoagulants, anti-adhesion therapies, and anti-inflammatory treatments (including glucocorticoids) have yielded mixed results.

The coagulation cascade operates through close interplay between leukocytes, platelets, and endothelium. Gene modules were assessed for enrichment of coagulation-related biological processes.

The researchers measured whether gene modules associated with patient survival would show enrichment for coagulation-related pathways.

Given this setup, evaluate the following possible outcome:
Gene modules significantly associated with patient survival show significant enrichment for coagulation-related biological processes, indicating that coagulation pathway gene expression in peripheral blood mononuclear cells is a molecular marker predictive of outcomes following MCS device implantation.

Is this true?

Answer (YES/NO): NO